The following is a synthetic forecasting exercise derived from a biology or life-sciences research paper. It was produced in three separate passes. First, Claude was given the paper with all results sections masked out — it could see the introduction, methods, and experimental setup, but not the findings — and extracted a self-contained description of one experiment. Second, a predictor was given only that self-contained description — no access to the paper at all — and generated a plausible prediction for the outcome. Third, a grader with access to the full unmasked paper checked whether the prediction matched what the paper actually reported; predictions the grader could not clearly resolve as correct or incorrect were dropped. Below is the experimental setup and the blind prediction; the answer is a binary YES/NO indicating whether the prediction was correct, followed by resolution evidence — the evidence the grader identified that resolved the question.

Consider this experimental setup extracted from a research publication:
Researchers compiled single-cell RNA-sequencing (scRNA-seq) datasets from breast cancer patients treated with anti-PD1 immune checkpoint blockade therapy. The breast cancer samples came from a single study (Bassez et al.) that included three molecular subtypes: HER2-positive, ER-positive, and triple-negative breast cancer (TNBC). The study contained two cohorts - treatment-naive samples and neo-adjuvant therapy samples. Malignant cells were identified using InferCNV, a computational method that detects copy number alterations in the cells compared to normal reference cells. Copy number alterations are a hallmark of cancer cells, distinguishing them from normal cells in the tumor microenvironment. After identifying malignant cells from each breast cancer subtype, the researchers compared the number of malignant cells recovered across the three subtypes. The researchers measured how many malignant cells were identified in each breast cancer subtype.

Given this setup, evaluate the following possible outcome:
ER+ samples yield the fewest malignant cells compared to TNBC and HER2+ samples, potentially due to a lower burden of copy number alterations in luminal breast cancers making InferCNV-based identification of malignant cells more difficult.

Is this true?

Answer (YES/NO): NO